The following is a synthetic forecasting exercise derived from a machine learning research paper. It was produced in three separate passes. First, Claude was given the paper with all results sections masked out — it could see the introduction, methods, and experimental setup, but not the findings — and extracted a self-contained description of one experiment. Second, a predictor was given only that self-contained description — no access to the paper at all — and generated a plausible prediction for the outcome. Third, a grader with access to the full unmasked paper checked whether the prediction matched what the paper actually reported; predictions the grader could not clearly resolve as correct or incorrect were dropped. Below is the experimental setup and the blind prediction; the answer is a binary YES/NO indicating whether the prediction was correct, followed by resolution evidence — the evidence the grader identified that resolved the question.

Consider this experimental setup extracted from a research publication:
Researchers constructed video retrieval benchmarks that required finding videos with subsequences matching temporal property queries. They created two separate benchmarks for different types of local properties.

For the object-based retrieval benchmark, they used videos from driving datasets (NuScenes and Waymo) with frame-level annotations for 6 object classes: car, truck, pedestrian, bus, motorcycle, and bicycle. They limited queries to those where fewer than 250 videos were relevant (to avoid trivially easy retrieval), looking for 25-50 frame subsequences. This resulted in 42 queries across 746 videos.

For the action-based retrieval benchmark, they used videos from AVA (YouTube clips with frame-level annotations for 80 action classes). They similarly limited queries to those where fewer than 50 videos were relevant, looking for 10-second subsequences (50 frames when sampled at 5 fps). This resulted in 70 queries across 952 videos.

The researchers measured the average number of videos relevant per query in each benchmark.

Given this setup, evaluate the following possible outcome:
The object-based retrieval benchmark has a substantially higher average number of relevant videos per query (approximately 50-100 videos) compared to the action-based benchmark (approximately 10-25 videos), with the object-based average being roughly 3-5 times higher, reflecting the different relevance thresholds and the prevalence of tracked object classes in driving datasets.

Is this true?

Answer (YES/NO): NO